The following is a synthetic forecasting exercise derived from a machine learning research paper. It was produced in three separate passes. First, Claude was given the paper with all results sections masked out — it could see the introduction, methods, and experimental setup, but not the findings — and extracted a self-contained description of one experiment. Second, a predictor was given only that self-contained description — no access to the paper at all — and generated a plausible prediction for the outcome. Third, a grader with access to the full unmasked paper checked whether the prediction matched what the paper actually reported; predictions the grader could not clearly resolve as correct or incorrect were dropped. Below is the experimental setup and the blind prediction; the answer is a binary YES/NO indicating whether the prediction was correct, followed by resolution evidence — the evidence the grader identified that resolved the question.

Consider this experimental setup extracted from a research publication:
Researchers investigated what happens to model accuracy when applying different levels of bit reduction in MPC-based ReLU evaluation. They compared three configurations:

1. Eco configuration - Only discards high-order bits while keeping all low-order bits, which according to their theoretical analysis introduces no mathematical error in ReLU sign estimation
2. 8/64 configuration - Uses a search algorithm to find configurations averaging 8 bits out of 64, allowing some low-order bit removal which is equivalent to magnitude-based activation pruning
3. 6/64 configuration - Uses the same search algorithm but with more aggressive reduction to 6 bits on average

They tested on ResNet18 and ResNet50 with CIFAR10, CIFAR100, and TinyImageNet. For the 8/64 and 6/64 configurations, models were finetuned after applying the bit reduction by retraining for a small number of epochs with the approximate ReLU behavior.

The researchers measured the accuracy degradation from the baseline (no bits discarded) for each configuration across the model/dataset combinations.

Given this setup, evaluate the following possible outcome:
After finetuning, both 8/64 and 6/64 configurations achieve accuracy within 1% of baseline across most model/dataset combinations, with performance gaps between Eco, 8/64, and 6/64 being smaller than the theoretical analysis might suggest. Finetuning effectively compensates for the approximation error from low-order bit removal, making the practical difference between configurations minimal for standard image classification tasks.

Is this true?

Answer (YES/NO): NO